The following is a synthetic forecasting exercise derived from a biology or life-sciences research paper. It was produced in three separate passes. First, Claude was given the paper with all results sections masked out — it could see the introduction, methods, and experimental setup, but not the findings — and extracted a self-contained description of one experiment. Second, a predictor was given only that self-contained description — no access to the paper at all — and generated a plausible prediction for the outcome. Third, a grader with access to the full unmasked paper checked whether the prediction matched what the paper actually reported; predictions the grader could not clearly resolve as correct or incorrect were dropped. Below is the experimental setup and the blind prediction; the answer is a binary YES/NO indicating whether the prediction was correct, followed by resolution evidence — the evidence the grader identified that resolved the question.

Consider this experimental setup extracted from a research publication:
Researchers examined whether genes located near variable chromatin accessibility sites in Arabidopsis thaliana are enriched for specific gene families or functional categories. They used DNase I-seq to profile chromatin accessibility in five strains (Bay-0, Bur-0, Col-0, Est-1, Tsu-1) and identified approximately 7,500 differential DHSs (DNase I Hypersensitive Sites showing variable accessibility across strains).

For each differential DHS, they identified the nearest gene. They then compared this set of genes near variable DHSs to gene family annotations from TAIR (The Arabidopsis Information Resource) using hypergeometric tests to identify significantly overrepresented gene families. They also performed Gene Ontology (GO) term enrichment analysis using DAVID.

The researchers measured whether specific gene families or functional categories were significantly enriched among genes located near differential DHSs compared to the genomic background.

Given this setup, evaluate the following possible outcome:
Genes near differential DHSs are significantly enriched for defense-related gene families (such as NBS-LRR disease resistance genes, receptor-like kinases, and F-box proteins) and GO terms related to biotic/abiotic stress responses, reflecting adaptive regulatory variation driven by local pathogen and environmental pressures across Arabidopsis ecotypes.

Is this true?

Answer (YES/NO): YES